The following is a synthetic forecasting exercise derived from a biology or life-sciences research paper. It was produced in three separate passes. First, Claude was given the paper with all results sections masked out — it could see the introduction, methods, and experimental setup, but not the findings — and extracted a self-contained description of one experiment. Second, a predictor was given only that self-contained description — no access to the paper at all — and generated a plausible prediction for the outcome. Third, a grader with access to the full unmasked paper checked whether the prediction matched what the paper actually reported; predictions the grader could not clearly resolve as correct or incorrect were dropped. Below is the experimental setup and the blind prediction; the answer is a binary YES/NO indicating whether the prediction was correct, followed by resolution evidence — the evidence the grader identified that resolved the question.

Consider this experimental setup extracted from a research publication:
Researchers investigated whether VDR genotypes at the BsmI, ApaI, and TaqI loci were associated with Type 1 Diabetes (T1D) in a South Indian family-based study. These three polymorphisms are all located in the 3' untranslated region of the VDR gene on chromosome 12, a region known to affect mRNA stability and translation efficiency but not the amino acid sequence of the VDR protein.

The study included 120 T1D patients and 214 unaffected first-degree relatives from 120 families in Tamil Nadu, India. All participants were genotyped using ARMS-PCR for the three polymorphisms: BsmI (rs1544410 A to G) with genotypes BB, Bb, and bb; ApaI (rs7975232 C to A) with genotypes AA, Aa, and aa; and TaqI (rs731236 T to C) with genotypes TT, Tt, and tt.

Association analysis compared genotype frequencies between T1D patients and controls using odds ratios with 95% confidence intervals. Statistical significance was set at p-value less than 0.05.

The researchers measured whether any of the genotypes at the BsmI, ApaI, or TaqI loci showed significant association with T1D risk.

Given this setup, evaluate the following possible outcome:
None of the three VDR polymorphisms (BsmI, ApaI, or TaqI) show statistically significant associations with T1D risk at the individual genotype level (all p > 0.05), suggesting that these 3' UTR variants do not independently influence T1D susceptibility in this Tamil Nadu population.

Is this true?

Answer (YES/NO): YES